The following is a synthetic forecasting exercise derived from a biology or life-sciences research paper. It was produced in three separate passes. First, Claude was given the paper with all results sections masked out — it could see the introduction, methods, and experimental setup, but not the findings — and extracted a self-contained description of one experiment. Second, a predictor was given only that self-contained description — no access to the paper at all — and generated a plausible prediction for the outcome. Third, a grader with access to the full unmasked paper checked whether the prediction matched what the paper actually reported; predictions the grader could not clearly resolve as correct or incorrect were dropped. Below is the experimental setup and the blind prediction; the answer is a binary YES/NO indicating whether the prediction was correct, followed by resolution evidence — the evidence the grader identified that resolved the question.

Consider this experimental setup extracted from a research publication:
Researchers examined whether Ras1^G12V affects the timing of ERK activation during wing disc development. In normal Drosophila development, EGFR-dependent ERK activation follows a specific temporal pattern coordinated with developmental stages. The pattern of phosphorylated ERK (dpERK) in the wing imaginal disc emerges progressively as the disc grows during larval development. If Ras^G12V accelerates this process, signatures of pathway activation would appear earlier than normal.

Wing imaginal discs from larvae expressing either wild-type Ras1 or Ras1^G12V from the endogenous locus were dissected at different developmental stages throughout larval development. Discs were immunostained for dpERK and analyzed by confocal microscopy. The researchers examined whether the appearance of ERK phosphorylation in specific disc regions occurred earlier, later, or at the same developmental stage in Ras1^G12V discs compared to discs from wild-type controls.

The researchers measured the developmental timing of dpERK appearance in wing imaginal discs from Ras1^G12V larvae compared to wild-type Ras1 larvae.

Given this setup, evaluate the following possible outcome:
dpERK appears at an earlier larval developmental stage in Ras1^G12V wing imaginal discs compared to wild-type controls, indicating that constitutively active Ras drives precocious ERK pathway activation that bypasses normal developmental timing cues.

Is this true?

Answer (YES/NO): YES